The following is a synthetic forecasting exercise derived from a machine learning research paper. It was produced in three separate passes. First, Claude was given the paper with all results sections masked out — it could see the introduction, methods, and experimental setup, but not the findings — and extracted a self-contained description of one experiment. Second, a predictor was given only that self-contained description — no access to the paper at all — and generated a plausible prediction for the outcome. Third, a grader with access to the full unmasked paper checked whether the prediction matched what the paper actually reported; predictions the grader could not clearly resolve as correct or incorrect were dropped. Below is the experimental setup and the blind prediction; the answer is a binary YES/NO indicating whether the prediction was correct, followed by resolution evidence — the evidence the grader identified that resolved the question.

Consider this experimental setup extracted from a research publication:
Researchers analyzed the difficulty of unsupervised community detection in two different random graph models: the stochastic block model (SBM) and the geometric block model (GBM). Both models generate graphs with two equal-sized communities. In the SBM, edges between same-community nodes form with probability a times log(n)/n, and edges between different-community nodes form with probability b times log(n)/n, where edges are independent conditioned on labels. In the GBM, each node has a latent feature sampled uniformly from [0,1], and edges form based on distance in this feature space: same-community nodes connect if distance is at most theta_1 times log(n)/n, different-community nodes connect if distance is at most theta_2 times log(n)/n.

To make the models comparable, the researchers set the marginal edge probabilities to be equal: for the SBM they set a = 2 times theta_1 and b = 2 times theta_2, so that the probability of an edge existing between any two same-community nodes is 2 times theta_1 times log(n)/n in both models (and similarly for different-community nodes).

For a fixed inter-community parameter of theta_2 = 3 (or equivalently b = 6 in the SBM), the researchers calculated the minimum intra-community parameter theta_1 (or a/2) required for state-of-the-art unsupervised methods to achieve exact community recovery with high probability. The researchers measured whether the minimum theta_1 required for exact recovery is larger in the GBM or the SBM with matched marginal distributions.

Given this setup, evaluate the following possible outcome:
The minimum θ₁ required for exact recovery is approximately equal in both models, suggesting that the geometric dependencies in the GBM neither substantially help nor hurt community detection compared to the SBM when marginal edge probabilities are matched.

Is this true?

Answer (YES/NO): NO